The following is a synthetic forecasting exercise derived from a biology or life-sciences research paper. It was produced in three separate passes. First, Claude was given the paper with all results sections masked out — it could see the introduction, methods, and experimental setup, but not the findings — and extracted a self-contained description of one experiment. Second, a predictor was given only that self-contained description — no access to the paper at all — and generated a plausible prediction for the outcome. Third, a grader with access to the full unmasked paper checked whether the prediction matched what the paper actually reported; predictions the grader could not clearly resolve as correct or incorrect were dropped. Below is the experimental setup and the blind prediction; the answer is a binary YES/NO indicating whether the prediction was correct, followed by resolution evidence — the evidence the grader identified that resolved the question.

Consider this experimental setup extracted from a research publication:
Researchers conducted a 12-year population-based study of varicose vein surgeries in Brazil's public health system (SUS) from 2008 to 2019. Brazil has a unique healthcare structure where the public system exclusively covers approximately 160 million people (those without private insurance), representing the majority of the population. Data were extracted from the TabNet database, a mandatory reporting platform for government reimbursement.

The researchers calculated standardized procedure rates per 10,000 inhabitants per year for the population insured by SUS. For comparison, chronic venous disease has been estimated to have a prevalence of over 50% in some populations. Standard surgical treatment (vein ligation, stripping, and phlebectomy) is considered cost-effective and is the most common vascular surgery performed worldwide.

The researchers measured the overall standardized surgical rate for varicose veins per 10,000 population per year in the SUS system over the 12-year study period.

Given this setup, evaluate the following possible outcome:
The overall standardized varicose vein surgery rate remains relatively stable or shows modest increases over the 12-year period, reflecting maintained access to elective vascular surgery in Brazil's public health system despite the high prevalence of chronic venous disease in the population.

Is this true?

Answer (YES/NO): NO